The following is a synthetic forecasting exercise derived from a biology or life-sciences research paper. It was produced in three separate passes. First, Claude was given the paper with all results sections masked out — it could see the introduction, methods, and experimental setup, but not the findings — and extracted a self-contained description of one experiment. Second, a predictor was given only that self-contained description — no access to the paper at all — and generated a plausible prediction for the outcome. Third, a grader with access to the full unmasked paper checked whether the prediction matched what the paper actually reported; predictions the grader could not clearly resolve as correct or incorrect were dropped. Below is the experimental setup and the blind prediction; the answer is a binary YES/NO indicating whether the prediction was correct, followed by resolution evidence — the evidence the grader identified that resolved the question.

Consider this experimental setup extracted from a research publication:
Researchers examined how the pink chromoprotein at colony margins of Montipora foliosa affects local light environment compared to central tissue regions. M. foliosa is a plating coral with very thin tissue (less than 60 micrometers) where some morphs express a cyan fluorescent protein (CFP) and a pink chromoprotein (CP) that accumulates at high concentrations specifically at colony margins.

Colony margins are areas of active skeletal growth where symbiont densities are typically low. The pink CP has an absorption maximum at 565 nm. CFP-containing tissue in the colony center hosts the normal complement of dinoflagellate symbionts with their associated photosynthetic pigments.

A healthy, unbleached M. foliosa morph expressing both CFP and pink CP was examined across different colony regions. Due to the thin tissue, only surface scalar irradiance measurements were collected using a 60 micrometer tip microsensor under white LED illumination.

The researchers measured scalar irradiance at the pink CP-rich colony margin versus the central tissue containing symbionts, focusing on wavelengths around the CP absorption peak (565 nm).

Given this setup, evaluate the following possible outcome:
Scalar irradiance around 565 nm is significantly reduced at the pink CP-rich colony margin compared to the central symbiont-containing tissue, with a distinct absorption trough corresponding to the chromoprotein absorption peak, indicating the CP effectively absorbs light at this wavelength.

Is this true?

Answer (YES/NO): YES